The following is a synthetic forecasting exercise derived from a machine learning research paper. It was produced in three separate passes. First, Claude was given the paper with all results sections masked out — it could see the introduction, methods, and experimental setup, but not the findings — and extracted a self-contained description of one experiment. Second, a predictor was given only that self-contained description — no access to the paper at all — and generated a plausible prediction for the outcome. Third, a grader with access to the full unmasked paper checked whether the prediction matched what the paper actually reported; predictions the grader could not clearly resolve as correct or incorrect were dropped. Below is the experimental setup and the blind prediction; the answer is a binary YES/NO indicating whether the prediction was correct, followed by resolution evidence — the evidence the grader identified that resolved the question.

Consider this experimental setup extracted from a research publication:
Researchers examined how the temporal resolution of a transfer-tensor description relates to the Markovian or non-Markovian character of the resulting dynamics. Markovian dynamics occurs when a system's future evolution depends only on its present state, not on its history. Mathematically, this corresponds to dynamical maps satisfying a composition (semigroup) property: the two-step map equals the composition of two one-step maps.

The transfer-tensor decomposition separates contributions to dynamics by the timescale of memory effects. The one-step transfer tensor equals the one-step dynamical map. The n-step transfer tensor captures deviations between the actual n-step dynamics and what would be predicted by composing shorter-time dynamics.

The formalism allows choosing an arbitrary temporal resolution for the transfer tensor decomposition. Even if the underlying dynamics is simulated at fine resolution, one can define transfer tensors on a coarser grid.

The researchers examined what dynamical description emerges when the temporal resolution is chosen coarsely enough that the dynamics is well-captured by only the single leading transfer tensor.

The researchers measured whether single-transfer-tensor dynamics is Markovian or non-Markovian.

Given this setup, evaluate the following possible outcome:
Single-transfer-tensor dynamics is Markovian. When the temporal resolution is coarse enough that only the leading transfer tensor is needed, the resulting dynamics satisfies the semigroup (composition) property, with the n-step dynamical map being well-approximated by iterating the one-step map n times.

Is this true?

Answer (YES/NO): YES